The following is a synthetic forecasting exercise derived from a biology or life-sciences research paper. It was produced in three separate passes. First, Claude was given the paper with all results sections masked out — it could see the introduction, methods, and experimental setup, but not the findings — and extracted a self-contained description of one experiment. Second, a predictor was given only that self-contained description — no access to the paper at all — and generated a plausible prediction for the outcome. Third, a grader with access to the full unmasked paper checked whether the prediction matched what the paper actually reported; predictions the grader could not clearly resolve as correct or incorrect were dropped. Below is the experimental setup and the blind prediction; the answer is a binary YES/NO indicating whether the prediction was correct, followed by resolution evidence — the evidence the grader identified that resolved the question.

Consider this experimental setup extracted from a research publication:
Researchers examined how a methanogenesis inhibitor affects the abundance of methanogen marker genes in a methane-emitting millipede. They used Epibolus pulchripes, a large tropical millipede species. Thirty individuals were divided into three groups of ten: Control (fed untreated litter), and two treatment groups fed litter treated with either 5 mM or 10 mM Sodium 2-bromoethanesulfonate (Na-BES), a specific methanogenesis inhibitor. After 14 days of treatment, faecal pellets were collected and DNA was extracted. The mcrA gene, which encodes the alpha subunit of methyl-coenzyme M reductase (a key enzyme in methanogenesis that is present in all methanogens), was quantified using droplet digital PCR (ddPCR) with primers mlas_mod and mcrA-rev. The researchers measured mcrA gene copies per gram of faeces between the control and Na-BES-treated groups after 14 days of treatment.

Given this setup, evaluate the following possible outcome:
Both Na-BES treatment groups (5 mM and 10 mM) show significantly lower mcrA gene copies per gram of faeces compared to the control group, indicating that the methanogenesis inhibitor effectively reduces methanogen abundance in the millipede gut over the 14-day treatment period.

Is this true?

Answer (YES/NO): YES